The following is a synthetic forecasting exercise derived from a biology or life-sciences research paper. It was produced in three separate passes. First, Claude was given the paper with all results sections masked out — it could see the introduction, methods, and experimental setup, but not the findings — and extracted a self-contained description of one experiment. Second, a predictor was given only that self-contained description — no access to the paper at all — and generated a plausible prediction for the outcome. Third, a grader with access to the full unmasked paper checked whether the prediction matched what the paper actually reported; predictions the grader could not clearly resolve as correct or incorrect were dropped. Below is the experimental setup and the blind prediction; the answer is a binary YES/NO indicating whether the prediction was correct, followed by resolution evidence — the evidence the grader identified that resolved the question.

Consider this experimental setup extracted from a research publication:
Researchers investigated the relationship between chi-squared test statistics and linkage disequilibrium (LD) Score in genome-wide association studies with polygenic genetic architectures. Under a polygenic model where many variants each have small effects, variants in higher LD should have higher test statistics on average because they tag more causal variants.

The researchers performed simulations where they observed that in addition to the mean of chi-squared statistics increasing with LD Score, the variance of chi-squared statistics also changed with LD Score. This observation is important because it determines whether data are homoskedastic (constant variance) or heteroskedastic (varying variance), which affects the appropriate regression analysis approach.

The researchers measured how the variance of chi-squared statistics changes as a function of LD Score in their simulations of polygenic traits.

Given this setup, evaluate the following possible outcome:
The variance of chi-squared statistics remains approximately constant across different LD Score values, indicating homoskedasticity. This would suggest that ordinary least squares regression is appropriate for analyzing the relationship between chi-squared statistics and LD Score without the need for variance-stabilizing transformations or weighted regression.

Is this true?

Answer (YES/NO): NO